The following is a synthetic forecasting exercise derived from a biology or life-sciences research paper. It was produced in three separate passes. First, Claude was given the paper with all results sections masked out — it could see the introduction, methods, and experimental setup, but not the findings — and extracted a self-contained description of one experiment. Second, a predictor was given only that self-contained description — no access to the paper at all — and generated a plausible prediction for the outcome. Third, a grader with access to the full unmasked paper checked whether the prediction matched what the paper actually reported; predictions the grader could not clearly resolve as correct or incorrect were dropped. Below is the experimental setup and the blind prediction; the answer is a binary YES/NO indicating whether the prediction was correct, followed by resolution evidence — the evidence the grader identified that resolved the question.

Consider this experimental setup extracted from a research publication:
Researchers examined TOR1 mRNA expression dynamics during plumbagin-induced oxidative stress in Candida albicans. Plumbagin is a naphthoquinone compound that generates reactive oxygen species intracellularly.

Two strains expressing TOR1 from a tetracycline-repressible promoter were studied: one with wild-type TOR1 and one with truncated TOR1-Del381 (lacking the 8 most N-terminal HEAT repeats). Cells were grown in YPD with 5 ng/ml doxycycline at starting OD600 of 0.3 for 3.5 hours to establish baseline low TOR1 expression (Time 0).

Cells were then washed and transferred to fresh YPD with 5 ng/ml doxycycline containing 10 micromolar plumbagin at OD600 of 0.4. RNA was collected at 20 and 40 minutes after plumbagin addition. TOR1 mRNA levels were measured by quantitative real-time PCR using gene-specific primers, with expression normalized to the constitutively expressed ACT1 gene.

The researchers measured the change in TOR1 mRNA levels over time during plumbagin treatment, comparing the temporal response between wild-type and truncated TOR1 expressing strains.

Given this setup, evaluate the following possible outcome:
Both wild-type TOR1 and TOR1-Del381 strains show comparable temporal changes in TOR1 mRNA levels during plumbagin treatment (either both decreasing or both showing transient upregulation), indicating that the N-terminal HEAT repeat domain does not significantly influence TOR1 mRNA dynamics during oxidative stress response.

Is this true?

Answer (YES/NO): NO